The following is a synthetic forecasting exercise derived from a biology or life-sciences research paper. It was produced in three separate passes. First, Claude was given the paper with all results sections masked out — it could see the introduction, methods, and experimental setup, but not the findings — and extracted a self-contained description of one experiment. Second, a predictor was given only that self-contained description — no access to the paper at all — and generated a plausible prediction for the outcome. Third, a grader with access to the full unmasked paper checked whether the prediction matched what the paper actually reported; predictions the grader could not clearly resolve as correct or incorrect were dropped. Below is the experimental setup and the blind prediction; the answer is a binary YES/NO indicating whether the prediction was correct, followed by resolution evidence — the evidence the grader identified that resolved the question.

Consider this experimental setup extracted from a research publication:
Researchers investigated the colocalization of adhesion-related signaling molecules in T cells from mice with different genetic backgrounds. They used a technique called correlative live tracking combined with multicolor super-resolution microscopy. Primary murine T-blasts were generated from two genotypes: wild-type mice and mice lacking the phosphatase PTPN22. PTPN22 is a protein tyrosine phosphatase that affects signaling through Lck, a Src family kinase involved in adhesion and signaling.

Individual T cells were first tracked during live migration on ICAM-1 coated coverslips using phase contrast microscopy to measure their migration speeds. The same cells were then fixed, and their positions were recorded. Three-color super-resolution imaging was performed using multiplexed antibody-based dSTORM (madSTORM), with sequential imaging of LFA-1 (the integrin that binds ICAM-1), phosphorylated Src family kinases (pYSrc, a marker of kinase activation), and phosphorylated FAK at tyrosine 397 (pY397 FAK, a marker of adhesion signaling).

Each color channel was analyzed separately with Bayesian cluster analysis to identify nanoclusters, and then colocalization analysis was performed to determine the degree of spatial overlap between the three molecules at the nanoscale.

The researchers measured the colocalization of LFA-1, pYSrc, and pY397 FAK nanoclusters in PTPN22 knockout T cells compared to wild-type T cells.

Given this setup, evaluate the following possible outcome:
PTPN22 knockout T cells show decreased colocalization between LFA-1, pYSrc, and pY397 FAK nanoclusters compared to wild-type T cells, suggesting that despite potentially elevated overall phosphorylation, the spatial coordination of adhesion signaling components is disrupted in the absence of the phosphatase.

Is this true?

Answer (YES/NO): NO